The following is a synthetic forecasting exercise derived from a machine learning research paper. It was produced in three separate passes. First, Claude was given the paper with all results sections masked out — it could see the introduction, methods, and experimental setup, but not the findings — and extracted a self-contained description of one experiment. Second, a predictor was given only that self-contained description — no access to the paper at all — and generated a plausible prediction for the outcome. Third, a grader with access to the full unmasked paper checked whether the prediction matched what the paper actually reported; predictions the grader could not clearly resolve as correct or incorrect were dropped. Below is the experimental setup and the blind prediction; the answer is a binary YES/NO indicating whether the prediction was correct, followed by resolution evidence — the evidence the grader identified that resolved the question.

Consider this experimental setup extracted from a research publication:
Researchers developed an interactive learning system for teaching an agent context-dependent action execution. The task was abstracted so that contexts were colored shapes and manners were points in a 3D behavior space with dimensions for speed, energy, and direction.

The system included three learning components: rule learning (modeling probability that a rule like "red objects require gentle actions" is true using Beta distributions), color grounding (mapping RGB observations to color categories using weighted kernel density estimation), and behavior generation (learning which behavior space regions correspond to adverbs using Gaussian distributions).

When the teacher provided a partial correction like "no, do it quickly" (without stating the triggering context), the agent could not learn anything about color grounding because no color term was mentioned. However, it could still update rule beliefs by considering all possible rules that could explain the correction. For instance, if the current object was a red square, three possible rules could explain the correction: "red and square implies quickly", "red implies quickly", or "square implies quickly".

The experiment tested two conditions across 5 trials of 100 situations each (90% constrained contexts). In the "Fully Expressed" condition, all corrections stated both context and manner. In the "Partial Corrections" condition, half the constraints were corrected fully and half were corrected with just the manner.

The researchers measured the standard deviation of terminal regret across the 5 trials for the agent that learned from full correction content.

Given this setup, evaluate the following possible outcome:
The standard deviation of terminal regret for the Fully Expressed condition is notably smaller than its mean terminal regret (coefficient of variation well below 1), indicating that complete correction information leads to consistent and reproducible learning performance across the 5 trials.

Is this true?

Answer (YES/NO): YES